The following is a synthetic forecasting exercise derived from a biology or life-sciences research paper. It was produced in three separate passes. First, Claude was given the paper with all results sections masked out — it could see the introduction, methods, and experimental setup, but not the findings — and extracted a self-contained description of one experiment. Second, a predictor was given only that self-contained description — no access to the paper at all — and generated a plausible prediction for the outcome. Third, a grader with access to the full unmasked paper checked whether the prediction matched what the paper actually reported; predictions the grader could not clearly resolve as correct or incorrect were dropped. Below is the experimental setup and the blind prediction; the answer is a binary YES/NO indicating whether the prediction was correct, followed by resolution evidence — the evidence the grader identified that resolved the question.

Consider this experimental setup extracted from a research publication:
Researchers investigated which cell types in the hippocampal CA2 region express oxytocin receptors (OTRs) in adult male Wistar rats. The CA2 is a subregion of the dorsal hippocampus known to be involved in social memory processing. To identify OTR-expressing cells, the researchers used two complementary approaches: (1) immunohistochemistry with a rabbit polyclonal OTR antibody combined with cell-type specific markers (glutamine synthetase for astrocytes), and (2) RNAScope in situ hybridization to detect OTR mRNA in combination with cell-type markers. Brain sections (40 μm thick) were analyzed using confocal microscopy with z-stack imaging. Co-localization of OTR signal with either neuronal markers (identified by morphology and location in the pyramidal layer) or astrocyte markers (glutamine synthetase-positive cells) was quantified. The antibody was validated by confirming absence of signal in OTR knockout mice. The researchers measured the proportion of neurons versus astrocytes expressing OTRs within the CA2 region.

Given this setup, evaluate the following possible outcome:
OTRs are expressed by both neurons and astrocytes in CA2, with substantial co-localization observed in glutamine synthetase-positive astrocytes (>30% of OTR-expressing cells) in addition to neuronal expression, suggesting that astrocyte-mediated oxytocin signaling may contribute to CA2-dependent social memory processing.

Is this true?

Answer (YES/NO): YES